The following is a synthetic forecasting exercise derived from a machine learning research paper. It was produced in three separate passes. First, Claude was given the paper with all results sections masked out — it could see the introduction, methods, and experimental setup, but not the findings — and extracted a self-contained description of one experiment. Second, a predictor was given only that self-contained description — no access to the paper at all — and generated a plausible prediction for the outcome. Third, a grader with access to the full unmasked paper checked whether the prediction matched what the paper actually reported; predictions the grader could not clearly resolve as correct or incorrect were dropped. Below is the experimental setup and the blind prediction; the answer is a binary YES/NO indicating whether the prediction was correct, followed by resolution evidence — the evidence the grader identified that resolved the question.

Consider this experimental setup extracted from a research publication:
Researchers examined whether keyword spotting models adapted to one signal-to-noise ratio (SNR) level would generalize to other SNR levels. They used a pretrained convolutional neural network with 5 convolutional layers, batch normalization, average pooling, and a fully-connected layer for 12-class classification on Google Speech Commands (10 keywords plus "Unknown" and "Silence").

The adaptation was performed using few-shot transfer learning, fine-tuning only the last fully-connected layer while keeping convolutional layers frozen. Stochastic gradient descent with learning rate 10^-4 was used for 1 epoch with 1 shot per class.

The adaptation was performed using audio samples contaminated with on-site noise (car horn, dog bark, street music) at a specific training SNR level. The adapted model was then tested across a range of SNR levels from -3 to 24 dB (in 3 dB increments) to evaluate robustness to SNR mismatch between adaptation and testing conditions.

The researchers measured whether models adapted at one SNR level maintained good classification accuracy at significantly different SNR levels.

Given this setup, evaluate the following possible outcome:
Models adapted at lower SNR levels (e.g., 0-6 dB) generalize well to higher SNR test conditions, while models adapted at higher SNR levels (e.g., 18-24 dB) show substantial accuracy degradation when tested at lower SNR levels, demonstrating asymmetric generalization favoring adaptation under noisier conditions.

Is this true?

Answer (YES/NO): YES